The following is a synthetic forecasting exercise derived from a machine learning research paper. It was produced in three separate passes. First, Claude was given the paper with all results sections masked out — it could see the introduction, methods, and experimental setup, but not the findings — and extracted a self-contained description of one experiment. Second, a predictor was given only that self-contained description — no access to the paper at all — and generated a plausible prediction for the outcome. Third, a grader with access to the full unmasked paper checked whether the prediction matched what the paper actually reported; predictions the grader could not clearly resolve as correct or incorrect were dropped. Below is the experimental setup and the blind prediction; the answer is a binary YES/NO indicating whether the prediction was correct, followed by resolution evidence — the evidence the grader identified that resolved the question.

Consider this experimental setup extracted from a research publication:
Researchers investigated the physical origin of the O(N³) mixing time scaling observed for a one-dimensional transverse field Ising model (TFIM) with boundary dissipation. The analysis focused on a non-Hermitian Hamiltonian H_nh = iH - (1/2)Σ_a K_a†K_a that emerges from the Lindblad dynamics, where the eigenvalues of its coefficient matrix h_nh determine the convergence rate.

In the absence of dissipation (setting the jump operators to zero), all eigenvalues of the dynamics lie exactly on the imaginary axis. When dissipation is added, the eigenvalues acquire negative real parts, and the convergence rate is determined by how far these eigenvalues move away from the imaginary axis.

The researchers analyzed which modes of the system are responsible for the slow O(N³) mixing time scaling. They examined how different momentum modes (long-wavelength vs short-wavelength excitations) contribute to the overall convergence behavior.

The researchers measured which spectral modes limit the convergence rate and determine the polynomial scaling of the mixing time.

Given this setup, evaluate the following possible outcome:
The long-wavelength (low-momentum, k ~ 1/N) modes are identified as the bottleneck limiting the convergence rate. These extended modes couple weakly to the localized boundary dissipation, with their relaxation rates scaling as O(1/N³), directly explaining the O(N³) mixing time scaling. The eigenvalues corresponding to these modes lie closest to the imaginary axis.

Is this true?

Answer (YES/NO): YES